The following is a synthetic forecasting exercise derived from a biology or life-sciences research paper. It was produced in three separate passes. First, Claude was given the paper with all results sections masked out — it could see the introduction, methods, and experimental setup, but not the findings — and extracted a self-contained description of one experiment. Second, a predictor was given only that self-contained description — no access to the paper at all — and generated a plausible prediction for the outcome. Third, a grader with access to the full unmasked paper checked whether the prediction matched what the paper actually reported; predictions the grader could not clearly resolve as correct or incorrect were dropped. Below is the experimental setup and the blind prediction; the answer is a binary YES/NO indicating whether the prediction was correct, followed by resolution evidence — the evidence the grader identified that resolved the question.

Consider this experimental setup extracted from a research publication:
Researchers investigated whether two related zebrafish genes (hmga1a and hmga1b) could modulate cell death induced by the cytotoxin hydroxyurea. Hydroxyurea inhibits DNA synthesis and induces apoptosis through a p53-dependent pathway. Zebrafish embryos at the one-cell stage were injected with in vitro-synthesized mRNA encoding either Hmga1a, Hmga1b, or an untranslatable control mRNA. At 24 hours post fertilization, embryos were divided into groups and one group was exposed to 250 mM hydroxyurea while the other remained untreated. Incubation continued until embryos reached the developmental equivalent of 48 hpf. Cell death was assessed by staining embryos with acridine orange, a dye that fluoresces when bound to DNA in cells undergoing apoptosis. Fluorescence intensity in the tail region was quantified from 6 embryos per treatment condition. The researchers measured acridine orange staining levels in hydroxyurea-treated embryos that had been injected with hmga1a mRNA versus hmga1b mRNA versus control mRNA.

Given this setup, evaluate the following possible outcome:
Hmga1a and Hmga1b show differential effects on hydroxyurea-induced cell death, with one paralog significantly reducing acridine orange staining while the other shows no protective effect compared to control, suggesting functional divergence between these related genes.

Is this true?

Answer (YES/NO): NO